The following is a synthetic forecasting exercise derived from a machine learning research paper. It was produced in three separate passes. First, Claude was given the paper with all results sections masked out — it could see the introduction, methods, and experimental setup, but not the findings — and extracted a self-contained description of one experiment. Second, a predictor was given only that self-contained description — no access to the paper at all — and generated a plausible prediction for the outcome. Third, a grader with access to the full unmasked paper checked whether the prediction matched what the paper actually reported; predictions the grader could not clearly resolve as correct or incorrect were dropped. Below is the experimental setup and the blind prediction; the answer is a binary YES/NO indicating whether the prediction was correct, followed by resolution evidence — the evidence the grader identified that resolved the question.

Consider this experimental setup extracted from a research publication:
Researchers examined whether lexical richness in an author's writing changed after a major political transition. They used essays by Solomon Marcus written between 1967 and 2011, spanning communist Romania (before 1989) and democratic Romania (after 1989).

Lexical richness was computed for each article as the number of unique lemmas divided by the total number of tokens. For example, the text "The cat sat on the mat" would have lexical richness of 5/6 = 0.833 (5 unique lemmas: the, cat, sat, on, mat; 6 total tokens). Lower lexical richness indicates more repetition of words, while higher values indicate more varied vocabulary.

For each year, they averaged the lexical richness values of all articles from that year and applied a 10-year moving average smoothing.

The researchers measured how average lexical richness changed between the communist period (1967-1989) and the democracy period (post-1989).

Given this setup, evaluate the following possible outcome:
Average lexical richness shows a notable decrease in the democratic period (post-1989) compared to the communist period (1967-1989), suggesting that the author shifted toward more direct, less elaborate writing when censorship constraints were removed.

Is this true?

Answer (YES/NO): YES